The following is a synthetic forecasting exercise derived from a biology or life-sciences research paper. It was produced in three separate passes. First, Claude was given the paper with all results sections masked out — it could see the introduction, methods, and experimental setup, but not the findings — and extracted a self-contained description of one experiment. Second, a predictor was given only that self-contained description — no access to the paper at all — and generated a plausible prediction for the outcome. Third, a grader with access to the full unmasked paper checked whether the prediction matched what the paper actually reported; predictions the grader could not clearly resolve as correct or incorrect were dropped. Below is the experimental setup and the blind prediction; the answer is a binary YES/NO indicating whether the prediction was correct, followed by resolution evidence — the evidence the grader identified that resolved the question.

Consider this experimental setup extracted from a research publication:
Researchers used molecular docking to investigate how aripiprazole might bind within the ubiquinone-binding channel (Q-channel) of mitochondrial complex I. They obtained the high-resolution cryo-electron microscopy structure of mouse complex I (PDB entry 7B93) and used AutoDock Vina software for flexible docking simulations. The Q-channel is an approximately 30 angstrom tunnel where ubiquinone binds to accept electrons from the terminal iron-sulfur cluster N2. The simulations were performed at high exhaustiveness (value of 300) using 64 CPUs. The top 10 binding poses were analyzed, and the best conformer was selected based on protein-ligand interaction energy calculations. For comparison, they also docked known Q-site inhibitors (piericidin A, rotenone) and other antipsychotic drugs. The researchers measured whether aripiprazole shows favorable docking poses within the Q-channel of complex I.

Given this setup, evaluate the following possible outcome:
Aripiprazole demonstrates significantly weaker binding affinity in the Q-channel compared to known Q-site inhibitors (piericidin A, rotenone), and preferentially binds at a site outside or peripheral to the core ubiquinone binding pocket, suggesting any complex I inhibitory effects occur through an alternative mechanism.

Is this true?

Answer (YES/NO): NO